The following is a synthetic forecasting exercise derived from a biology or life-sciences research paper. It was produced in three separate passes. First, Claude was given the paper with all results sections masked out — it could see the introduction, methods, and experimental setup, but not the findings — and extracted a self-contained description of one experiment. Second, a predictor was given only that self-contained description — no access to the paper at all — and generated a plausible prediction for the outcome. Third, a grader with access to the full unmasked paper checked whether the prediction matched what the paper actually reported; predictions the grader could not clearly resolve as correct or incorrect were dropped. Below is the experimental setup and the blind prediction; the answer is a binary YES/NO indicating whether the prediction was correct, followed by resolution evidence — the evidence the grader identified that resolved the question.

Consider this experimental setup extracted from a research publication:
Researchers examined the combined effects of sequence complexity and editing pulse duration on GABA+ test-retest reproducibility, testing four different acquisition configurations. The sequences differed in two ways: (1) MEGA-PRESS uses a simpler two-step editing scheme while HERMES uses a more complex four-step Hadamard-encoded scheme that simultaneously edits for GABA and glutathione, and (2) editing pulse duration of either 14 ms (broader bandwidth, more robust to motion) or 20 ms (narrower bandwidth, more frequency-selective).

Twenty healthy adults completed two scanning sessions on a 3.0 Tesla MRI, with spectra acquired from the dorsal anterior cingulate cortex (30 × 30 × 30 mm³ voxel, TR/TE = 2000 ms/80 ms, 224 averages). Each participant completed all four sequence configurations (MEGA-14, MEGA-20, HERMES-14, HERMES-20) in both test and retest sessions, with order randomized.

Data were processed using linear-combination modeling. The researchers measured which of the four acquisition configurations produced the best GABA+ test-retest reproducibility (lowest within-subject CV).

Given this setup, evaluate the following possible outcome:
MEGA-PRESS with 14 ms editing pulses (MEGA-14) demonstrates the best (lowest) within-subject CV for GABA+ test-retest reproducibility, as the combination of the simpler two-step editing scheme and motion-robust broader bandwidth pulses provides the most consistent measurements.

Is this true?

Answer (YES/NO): NO